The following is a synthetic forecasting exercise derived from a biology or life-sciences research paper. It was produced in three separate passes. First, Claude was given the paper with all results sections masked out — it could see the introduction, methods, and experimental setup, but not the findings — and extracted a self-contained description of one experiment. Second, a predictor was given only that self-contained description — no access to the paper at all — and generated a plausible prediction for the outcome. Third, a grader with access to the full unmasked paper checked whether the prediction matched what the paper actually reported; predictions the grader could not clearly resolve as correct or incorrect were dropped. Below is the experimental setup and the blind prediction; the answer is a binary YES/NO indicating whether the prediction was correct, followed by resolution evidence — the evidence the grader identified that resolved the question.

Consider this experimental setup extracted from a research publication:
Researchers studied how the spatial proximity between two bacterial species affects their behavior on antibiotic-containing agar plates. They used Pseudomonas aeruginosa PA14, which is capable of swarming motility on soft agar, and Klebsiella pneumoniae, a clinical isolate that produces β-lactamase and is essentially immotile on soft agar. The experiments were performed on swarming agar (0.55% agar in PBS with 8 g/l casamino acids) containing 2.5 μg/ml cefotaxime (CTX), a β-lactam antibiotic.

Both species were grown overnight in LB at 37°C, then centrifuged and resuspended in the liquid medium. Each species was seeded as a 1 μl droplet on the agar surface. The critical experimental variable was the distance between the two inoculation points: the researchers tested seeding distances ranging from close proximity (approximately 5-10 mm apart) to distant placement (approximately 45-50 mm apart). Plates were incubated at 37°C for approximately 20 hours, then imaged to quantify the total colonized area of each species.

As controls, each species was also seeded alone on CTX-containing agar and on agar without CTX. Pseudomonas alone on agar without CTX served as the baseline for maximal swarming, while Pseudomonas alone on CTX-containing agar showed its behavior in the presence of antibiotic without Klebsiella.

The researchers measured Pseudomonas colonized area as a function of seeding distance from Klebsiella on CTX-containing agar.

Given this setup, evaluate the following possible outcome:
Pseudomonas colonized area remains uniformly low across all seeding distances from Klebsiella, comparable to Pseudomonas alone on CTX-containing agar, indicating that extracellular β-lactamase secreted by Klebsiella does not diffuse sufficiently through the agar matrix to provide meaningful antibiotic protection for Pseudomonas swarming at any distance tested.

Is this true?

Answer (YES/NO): NO